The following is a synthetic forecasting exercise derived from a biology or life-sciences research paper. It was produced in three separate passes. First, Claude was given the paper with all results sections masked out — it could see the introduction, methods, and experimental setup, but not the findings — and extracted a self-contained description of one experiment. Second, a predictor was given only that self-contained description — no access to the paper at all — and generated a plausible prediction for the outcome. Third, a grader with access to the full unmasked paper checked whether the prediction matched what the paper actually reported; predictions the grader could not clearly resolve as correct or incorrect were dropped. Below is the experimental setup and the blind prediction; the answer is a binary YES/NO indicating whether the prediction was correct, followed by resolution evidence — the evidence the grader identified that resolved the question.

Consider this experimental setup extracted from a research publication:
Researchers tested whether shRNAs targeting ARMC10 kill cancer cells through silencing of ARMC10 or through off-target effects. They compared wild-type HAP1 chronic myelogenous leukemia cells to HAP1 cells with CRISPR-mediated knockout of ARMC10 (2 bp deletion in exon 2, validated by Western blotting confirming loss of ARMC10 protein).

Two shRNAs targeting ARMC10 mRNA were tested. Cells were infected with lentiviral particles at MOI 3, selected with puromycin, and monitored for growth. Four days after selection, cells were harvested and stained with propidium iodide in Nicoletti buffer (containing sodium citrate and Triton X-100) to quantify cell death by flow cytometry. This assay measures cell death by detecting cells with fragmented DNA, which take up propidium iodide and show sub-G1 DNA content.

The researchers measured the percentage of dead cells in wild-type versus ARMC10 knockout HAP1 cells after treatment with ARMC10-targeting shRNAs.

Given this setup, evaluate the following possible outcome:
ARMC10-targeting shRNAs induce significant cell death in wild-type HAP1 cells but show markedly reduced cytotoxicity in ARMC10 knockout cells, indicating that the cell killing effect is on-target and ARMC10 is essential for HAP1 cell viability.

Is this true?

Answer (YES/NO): NO